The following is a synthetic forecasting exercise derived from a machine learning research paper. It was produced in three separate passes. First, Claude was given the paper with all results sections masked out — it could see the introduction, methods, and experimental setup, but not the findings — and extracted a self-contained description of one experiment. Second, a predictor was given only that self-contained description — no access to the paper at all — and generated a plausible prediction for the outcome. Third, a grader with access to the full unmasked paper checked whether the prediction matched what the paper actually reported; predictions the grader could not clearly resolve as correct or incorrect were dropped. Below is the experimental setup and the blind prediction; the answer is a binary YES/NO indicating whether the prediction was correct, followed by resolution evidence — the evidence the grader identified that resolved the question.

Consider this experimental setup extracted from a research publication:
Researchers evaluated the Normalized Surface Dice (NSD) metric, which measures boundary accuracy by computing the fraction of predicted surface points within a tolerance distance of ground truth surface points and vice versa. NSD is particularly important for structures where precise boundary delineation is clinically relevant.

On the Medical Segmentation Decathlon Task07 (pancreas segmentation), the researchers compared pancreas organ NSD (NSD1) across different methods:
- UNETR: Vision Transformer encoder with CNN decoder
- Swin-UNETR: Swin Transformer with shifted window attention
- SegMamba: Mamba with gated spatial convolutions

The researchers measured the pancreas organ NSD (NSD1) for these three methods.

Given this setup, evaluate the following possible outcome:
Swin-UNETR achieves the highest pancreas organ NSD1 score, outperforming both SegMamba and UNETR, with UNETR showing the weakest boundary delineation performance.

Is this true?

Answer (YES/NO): NO